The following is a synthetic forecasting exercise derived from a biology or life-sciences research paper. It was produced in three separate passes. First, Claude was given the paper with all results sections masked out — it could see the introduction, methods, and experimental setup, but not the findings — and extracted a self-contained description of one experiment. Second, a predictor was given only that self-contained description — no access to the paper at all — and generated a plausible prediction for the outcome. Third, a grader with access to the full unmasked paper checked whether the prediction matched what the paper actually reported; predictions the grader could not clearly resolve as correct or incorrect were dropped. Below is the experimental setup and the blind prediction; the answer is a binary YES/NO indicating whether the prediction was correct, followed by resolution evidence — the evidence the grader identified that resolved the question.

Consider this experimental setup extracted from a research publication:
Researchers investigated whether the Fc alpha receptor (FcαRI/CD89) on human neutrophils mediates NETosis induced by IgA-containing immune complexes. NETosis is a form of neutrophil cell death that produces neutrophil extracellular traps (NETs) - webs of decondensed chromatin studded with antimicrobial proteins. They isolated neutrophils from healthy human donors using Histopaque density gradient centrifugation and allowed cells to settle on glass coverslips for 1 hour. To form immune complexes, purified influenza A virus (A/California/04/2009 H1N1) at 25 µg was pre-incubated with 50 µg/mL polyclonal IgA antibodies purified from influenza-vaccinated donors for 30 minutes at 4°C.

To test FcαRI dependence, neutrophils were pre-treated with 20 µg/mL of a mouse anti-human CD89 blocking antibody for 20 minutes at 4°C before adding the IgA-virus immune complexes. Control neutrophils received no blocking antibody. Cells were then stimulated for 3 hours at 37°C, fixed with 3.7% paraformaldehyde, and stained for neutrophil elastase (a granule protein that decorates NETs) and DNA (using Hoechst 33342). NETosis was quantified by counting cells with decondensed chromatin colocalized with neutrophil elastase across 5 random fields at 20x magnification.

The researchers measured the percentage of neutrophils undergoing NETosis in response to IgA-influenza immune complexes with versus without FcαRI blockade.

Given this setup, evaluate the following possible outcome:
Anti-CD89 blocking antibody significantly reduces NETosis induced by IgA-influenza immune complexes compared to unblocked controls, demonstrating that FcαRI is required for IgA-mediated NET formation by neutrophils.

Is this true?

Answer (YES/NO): YES